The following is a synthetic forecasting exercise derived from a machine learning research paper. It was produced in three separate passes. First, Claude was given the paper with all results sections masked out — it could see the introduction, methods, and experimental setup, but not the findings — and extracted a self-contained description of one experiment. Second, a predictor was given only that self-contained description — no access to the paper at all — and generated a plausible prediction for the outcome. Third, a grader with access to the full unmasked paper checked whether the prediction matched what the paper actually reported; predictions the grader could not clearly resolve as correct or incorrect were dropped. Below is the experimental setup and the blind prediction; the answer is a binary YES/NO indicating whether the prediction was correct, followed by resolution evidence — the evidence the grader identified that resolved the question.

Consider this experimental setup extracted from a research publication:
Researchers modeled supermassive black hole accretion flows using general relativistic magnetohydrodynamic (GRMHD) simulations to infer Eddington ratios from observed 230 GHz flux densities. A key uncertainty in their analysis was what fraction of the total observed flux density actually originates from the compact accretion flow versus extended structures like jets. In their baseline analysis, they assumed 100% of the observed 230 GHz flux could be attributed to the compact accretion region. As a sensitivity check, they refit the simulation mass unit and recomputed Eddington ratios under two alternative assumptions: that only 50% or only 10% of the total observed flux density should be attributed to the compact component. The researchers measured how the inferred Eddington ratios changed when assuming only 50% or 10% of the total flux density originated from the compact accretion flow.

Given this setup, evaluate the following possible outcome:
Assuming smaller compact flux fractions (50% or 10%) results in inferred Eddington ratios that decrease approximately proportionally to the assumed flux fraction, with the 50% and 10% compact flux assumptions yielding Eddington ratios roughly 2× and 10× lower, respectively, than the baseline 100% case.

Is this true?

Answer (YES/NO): NO